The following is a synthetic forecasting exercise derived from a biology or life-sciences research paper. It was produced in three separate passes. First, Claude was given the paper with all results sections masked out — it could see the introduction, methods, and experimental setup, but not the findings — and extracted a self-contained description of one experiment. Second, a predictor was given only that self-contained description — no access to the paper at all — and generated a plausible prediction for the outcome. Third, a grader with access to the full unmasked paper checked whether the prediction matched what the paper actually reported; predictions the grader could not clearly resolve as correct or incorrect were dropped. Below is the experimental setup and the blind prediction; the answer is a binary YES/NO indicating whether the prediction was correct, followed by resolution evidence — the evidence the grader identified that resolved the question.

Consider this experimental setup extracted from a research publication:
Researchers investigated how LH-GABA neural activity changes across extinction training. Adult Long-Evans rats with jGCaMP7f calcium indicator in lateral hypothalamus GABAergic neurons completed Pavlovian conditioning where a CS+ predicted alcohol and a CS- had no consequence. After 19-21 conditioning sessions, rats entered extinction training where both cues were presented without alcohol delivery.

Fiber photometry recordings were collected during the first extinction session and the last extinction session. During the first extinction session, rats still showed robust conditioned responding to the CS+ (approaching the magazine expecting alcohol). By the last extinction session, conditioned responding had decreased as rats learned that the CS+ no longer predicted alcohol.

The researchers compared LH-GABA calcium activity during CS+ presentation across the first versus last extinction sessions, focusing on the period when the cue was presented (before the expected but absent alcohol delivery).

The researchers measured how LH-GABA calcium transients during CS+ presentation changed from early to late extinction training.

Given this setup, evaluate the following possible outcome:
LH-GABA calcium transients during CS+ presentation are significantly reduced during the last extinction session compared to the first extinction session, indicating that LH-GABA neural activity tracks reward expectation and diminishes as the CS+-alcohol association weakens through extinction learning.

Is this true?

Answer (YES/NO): YES